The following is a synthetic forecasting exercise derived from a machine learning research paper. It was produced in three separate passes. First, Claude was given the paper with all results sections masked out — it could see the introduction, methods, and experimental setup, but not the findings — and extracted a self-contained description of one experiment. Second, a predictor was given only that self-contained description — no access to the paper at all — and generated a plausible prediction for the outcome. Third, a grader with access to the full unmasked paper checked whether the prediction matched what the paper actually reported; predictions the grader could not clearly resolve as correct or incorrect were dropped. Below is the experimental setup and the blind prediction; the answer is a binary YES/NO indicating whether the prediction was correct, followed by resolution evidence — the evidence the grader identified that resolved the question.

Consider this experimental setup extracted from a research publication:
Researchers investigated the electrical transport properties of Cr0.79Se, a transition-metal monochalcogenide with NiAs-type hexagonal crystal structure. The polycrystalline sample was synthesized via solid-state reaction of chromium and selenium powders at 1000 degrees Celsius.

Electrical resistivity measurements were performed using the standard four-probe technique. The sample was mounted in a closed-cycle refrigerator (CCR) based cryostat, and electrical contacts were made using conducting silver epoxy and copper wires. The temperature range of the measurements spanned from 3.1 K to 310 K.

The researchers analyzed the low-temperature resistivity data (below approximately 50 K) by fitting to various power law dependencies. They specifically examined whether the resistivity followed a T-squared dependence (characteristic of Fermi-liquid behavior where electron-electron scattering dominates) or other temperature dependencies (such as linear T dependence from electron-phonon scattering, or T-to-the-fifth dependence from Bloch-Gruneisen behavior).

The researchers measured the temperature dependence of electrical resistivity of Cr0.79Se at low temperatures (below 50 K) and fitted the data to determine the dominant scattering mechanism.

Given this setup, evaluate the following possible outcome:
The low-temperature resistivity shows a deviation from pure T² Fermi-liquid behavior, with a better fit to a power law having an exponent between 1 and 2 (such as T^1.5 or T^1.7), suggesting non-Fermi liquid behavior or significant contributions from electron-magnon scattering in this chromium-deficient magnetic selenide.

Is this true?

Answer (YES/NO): NO